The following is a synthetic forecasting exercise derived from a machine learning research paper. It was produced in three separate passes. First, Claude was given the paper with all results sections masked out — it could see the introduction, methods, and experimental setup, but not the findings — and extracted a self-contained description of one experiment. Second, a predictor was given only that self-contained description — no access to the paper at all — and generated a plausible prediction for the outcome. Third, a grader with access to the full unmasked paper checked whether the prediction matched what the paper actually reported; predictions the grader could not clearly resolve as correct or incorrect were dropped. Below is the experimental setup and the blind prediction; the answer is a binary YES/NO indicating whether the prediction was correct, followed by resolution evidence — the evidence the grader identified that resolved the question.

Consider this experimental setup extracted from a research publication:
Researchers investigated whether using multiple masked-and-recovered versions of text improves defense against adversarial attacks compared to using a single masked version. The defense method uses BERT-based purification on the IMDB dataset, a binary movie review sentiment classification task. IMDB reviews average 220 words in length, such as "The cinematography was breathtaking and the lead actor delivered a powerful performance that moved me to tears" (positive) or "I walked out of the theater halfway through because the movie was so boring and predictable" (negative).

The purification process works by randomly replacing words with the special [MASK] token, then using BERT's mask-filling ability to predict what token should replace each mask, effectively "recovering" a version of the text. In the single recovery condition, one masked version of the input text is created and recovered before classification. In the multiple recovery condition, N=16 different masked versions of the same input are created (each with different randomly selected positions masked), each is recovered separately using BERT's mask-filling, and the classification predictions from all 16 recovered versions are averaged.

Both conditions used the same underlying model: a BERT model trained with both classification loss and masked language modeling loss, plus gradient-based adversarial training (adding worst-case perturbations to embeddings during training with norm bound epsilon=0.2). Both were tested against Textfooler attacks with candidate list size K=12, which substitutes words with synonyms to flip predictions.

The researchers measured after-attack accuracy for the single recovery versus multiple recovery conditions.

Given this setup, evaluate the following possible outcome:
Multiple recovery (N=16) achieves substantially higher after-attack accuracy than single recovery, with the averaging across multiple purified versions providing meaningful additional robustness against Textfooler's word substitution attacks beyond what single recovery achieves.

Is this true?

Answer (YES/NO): YES